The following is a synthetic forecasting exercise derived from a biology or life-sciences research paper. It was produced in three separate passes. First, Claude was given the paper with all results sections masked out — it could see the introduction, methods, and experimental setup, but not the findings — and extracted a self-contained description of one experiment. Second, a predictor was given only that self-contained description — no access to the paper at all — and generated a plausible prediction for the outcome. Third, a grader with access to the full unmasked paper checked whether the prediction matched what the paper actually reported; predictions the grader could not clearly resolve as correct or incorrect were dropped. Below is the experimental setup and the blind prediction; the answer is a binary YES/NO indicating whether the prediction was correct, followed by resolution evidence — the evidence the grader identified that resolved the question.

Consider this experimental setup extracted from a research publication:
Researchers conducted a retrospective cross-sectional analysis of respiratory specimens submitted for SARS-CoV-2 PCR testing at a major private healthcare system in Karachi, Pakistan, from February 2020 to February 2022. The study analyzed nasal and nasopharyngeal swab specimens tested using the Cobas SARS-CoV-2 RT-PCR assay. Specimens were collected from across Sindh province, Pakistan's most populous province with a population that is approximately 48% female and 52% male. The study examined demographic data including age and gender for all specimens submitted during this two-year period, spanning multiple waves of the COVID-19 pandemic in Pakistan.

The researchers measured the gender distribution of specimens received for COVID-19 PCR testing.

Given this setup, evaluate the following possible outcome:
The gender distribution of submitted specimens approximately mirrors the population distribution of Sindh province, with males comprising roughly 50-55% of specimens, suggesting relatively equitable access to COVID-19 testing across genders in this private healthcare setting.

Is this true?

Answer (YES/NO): NO